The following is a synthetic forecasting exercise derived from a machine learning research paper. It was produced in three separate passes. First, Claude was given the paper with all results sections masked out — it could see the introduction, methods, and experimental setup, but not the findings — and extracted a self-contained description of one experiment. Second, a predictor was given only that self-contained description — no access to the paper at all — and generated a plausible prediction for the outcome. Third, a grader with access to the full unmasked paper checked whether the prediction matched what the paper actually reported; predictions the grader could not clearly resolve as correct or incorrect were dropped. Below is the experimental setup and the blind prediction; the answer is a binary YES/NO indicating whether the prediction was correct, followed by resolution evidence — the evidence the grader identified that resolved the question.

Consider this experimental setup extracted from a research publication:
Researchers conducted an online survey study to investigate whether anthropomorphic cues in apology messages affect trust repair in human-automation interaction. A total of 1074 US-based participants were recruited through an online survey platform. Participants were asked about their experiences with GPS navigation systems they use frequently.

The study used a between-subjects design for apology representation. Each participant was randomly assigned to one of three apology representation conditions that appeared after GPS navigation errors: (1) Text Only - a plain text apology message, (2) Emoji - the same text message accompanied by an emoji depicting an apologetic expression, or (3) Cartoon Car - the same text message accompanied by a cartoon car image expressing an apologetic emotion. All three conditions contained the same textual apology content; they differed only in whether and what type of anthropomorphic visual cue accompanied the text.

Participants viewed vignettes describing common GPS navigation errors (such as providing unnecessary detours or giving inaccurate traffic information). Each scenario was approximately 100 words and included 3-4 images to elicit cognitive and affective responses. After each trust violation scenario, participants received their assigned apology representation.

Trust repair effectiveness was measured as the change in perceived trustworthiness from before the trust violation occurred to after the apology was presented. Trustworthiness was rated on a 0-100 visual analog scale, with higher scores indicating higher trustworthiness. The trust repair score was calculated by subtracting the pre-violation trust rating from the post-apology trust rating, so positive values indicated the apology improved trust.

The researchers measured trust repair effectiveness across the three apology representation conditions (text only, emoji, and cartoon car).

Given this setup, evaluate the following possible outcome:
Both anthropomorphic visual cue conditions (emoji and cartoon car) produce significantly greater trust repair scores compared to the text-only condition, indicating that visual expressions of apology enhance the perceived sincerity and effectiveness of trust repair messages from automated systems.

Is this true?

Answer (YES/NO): NO